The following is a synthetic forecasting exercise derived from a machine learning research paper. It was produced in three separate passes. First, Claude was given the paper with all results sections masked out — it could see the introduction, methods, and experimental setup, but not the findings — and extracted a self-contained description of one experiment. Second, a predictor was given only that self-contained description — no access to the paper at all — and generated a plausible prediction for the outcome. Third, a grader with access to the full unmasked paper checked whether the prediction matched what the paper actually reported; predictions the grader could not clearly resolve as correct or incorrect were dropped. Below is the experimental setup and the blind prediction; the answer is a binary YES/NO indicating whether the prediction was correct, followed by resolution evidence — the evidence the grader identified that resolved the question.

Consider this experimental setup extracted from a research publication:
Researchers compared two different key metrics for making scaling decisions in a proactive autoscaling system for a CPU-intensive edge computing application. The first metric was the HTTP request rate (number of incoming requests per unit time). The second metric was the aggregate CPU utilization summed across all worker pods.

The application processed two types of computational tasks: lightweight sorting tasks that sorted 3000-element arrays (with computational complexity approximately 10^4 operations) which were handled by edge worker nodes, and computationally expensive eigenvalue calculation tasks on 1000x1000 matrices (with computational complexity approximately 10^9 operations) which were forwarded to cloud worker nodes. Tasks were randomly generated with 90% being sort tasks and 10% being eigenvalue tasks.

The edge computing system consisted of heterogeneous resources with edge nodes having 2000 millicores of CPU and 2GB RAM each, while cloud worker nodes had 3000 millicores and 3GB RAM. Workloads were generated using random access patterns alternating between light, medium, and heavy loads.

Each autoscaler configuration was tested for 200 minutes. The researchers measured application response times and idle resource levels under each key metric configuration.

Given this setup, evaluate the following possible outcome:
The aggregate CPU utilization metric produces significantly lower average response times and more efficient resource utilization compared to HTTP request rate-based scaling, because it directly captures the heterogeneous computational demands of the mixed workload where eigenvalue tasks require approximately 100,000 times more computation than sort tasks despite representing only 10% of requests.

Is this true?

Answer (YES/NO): NO